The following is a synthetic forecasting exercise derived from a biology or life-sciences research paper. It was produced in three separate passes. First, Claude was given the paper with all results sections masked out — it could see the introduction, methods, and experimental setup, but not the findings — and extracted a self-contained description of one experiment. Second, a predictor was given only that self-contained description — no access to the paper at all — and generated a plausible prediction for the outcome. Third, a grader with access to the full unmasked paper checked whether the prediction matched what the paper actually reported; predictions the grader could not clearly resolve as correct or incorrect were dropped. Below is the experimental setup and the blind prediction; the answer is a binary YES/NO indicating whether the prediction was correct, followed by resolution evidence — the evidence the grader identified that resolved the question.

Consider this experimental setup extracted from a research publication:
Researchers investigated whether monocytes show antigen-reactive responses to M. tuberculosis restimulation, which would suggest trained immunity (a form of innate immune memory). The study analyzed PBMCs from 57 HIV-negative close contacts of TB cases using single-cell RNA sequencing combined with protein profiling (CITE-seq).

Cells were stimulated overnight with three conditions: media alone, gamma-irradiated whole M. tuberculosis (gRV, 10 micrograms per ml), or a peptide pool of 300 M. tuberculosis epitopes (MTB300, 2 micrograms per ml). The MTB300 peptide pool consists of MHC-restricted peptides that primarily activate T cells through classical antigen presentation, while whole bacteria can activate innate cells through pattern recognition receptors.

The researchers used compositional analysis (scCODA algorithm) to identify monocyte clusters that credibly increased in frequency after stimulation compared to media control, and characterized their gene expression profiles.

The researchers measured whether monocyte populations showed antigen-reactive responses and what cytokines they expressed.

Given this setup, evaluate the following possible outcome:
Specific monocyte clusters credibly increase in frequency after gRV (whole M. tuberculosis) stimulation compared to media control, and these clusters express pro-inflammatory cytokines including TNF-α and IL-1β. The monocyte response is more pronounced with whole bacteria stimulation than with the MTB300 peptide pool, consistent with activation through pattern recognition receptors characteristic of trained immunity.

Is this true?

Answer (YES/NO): NO